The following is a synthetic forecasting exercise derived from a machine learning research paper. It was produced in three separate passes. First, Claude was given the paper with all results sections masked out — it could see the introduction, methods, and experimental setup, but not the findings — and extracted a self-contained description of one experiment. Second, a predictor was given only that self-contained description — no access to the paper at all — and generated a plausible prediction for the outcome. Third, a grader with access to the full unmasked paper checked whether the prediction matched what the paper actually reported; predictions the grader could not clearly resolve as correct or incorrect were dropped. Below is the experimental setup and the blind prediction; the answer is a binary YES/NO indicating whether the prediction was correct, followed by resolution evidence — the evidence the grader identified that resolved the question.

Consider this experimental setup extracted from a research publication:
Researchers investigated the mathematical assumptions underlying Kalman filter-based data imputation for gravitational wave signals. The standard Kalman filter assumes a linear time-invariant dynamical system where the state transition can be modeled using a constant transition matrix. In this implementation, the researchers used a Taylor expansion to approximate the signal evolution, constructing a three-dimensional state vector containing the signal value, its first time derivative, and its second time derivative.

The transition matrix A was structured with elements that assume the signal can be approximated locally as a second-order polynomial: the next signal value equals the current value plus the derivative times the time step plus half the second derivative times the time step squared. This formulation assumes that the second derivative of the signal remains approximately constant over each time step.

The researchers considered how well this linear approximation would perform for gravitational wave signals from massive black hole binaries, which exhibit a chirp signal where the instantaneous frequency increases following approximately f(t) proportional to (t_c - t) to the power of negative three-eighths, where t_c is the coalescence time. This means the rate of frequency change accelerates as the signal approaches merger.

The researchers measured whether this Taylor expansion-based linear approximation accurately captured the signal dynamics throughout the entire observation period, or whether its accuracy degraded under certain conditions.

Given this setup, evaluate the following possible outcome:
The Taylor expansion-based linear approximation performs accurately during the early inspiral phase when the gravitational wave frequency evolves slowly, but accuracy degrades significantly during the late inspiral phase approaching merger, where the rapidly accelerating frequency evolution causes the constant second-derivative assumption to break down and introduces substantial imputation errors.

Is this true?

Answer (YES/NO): YES